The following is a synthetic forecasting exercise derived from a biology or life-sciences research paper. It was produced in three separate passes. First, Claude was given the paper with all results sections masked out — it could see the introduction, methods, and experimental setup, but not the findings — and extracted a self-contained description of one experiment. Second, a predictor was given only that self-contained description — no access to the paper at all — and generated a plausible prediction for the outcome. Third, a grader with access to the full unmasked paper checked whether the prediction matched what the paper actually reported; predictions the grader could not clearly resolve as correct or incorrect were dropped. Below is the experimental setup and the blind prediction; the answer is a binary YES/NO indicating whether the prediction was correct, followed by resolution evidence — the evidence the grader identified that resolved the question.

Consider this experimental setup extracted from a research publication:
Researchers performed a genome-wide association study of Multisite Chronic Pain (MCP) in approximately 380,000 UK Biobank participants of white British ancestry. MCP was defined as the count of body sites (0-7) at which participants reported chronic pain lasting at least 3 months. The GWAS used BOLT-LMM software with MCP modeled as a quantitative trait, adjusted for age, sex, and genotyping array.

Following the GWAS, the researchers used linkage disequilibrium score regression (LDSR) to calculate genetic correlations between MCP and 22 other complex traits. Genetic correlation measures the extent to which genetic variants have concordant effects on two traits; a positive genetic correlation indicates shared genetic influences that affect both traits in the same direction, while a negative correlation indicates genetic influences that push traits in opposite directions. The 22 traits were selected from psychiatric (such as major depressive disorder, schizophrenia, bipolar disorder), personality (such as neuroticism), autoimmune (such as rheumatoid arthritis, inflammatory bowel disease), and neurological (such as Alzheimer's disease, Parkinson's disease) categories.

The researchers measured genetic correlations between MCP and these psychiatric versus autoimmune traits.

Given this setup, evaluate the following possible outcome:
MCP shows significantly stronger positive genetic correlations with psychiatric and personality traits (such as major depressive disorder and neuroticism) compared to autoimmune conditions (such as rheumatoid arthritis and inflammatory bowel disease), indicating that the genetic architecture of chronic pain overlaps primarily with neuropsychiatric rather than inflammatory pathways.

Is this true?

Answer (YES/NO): YES